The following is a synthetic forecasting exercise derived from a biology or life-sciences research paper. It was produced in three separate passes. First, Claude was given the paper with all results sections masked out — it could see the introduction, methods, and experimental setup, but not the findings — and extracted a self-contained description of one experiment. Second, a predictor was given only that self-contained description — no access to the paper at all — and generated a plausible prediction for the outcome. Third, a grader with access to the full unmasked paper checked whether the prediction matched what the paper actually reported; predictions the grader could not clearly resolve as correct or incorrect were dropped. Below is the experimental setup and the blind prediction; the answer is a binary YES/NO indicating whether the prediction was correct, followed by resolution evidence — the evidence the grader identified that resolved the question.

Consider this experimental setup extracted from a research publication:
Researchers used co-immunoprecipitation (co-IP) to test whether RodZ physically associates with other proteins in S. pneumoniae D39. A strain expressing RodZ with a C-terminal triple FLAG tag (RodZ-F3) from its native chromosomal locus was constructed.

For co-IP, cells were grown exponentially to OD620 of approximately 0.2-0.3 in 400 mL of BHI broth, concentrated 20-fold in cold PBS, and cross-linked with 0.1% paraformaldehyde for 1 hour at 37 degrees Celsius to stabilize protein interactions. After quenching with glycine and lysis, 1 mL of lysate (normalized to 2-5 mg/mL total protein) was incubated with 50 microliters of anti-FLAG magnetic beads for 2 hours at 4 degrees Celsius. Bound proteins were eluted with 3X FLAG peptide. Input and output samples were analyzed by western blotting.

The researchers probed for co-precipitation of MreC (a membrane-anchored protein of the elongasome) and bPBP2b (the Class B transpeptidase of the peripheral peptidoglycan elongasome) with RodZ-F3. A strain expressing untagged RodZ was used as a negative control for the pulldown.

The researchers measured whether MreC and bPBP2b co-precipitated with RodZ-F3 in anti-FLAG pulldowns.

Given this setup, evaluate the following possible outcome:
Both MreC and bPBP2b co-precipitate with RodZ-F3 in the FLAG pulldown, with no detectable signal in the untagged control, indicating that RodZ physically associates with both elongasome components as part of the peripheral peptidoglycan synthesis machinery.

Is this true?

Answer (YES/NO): YES